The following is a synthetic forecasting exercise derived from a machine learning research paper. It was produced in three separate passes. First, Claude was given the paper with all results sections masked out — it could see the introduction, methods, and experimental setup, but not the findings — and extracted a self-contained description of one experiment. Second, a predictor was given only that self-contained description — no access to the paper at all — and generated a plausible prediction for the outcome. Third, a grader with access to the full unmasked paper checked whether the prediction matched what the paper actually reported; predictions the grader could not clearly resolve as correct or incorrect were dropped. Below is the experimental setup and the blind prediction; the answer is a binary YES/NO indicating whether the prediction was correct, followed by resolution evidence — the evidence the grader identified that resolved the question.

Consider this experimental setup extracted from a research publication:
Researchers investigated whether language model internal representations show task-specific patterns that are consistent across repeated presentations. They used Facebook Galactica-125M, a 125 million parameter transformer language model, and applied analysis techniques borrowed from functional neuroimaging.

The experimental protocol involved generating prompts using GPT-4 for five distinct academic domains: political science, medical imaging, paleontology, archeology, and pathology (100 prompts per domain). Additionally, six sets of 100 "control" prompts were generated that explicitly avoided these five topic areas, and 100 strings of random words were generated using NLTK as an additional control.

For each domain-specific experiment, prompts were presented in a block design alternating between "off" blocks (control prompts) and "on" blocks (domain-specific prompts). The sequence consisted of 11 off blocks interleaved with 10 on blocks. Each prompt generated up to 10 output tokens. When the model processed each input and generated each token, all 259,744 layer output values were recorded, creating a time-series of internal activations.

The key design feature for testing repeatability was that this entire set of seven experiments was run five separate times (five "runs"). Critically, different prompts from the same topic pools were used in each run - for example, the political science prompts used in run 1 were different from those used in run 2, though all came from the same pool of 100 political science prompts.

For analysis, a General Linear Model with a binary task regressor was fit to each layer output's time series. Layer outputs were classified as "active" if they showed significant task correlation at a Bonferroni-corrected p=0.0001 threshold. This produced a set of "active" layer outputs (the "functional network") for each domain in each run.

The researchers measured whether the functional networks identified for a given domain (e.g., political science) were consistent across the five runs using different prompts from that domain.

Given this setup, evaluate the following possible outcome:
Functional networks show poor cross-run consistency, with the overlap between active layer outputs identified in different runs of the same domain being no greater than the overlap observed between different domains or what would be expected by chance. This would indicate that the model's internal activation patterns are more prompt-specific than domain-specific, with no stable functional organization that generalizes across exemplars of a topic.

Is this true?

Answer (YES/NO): NO